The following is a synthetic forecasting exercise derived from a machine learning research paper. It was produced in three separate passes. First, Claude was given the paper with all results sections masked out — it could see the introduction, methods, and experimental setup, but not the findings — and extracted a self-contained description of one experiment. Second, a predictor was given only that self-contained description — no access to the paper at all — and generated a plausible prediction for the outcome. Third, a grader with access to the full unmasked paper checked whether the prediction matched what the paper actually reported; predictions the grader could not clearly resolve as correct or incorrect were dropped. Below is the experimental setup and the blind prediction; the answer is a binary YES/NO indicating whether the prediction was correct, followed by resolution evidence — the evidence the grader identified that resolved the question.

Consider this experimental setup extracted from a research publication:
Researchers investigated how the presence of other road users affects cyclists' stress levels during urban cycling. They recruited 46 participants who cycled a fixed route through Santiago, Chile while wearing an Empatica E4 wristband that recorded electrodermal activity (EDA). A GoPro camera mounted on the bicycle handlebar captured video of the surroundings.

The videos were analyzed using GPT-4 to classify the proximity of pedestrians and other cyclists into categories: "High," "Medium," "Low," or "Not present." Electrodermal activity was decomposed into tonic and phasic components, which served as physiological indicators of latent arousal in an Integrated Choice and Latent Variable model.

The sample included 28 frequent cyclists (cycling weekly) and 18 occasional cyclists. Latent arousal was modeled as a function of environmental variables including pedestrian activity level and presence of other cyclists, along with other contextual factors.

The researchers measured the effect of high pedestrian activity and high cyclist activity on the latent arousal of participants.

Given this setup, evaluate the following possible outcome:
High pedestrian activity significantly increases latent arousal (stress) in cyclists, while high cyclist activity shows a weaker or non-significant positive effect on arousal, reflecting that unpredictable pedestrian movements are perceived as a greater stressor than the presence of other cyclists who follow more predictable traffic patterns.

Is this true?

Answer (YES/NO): NO